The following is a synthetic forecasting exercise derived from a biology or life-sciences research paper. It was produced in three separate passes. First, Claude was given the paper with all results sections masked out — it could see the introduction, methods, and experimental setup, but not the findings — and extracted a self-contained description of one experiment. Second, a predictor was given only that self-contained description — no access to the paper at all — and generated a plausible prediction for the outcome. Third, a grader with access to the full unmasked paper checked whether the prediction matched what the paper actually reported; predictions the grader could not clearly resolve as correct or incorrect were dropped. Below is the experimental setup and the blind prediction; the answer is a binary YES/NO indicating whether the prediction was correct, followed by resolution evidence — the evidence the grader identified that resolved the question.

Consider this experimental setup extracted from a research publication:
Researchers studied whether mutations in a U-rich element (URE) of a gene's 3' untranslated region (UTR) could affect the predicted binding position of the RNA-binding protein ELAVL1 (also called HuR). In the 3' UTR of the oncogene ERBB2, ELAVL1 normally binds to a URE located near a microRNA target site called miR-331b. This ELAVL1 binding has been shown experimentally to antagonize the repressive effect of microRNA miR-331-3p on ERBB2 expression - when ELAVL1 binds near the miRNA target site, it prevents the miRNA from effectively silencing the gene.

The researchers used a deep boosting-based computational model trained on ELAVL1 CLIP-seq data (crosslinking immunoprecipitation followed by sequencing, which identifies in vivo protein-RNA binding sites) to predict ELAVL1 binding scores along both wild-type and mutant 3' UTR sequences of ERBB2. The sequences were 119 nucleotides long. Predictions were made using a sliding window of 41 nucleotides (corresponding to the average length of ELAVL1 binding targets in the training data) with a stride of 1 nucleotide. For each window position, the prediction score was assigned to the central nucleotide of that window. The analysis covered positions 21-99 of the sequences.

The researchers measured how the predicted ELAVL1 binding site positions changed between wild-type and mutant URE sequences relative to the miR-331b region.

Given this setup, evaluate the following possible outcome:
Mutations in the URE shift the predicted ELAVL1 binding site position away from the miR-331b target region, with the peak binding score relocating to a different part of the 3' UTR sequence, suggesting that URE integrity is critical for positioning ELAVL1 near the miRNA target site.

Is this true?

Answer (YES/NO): YES